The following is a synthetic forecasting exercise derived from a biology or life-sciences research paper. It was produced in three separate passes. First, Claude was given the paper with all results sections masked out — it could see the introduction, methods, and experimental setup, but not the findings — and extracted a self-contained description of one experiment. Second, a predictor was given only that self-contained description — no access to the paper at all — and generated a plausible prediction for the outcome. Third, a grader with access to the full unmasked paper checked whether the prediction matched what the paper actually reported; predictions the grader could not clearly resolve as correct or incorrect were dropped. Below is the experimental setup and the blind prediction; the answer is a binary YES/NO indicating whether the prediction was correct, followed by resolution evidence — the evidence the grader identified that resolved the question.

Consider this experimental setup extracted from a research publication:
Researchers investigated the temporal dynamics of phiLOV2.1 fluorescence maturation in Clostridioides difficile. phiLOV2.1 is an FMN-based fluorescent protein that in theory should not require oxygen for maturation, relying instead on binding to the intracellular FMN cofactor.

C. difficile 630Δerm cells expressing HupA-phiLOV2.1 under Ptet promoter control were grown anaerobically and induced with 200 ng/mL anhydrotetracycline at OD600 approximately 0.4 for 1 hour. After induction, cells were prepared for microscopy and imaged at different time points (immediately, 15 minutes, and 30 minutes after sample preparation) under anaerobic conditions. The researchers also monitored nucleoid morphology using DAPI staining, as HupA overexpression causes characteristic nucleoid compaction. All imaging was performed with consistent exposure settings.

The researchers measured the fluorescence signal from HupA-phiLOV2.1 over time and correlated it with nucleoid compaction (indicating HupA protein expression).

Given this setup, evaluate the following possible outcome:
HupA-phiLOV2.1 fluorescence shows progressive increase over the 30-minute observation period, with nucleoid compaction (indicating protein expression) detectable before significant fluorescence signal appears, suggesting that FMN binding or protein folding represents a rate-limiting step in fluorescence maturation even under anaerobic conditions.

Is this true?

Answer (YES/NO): YES